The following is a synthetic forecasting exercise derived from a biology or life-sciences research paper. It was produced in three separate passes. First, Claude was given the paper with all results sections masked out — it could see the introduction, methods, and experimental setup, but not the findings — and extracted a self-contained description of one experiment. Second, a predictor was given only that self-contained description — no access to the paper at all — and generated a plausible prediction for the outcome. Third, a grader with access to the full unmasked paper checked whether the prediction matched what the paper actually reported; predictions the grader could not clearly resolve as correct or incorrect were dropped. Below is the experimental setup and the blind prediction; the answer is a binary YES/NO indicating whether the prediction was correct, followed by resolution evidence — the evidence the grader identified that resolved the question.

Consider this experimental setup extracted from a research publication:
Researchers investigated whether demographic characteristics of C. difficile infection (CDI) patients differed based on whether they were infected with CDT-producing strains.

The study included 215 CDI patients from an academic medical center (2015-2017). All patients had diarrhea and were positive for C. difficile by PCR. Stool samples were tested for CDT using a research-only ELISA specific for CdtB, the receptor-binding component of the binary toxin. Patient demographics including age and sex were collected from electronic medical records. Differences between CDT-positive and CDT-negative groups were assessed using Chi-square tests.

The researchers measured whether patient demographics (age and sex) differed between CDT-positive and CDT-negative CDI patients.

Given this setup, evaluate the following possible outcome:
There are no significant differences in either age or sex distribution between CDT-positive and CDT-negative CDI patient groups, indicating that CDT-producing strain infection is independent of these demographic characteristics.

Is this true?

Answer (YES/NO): YES